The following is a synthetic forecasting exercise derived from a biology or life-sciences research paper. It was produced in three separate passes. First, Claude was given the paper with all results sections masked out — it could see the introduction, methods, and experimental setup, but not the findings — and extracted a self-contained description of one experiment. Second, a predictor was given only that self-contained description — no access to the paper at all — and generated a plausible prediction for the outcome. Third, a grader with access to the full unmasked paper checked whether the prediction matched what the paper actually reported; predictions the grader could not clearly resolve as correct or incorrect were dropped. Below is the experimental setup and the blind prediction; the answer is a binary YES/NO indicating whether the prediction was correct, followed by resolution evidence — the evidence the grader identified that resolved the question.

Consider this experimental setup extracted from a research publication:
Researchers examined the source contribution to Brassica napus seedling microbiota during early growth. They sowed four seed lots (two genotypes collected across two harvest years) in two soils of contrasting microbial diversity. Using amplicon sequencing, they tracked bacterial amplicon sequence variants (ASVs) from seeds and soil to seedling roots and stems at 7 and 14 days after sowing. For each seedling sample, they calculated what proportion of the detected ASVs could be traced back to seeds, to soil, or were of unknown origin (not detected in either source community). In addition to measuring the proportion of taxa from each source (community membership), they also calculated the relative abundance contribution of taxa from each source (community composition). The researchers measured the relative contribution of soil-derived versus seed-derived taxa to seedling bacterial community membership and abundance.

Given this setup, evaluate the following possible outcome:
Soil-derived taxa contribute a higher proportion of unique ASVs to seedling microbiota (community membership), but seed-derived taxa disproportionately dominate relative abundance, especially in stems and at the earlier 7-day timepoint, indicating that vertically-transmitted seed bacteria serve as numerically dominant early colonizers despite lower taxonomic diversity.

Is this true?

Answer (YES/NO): NO